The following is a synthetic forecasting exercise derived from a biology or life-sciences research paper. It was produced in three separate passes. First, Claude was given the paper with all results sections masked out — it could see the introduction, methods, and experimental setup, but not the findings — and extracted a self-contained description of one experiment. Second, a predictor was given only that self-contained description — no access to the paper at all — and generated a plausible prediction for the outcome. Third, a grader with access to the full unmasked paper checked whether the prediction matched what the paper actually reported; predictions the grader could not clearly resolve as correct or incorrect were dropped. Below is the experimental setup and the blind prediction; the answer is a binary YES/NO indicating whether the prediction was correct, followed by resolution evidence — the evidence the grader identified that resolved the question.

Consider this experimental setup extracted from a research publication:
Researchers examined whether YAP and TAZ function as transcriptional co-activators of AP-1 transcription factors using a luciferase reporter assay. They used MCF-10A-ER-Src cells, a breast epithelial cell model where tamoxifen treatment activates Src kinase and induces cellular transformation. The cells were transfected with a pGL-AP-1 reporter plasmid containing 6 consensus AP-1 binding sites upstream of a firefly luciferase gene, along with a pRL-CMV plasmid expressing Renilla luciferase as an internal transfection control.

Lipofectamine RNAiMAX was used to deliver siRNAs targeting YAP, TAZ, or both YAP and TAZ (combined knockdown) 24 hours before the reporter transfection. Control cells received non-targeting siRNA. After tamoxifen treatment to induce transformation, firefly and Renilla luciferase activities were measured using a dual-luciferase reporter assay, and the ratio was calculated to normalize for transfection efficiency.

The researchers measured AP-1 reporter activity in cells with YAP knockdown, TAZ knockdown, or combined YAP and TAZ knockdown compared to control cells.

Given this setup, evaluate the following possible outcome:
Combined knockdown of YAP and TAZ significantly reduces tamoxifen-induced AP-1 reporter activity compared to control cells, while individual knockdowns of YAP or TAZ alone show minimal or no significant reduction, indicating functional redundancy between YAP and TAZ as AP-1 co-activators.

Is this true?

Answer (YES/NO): NO